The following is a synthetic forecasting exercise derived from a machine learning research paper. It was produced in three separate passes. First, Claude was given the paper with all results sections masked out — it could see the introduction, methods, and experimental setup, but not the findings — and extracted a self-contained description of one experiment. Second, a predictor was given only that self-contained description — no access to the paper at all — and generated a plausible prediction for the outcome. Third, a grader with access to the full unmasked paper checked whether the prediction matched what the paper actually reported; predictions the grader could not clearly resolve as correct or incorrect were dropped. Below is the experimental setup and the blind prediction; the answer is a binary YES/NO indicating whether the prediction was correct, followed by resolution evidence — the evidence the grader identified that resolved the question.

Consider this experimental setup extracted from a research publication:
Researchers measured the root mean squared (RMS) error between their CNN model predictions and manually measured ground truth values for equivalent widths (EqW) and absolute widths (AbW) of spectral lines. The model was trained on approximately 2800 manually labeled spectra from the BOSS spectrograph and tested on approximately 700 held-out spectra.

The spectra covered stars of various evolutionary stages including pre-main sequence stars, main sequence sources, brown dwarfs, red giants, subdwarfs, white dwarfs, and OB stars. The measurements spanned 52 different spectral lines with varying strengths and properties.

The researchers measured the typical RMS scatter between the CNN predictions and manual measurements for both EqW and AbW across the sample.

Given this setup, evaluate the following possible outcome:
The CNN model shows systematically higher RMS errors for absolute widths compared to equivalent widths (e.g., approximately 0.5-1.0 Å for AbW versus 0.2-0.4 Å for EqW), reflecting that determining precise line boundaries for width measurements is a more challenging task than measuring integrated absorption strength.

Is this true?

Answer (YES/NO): NO